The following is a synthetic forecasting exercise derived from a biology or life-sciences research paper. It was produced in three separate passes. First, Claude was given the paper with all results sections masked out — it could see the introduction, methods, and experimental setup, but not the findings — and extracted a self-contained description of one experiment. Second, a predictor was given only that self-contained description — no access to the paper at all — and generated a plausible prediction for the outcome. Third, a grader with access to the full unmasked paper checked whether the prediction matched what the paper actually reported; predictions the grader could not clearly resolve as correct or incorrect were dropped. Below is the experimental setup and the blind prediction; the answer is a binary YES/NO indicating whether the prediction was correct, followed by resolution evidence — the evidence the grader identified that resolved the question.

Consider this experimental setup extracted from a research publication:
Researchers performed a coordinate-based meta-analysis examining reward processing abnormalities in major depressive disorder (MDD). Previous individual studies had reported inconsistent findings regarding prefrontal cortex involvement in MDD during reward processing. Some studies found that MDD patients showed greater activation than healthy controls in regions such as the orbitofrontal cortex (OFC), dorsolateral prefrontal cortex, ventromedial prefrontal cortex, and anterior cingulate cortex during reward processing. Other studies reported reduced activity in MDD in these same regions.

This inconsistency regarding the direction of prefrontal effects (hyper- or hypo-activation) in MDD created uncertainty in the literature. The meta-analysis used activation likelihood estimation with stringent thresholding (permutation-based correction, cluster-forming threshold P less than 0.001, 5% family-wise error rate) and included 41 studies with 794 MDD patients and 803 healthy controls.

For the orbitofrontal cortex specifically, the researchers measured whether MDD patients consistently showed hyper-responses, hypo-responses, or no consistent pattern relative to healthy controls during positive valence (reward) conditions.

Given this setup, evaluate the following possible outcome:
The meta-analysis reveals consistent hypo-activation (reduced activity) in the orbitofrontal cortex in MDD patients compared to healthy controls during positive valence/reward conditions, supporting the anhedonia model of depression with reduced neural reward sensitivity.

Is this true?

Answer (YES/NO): NO